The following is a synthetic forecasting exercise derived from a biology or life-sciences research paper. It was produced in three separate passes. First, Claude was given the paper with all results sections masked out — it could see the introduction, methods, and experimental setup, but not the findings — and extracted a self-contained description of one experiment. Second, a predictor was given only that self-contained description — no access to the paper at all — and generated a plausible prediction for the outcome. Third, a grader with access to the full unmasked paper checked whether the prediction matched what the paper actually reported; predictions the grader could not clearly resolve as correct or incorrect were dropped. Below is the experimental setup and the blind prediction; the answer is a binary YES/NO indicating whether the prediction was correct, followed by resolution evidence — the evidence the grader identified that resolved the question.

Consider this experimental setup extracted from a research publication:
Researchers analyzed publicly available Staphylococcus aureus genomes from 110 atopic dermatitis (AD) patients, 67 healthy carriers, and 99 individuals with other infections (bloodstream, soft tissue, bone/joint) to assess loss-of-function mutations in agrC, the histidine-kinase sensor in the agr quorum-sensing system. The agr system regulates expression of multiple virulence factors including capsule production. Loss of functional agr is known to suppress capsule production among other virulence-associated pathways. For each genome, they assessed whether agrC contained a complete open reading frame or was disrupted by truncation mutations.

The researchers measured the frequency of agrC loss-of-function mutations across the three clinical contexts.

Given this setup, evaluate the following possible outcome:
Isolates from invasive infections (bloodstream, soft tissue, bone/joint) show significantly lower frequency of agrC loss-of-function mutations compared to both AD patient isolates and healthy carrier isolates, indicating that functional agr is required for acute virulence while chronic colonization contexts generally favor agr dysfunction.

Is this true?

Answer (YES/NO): NO